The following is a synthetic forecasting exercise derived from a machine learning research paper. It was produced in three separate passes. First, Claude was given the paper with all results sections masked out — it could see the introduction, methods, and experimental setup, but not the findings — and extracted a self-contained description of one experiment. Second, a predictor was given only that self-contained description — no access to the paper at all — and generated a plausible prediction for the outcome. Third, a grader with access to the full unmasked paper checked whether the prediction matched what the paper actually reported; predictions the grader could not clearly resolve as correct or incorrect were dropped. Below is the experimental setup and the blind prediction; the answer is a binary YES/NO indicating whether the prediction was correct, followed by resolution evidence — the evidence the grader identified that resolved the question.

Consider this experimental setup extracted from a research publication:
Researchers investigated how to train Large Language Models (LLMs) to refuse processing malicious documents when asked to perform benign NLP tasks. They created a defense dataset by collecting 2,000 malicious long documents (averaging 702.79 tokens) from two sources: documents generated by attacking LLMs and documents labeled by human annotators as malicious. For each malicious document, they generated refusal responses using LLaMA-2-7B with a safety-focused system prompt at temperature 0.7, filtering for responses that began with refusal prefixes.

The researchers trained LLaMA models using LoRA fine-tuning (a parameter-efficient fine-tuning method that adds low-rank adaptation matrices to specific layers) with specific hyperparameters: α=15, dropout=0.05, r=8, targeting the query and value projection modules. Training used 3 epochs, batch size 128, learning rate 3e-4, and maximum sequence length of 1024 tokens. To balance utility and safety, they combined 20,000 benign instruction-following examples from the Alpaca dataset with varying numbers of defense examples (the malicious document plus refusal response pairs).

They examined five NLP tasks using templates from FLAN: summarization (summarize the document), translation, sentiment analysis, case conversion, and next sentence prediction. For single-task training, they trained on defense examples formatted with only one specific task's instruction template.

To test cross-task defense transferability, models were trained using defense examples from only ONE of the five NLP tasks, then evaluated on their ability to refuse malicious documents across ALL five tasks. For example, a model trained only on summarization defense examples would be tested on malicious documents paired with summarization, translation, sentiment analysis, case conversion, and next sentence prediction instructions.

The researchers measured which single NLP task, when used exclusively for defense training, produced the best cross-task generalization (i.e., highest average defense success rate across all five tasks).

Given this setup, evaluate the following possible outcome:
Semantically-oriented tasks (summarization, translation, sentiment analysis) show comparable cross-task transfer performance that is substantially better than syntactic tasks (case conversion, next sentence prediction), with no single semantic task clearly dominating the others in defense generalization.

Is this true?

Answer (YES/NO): NO